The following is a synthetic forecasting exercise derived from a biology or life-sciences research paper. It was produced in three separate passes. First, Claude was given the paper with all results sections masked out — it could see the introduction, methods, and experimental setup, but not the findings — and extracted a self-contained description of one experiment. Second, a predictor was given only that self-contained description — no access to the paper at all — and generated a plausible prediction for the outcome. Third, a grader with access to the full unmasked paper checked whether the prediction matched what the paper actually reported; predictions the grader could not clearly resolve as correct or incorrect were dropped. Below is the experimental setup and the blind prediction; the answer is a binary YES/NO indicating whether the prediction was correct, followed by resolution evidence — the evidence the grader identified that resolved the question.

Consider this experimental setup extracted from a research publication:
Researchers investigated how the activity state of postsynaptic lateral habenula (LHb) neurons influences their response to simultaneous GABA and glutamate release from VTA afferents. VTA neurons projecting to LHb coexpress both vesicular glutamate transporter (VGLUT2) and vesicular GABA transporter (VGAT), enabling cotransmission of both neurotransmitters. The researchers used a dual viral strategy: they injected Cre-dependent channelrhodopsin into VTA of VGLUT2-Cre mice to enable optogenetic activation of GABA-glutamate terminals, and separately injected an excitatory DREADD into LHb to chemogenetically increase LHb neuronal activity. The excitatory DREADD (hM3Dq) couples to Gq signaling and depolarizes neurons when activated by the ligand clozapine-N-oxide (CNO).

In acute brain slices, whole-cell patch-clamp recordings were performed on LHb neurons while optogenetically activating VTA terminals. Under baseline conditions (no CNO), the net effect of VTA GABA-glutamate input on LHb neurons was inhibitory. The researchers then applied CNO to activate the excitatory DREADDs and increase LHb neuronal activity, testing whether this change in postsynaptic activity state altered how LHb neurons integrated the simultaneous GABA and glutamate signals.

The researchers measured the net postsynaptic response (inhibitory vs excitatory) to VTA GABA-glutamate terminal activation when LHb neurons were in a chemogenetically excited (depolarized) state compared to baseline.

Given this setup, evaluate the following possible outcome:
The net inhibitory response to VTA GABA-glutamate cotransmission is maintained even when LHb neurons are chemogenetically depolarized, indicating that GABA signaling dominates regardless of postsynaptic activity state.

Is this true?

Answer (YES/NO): NO